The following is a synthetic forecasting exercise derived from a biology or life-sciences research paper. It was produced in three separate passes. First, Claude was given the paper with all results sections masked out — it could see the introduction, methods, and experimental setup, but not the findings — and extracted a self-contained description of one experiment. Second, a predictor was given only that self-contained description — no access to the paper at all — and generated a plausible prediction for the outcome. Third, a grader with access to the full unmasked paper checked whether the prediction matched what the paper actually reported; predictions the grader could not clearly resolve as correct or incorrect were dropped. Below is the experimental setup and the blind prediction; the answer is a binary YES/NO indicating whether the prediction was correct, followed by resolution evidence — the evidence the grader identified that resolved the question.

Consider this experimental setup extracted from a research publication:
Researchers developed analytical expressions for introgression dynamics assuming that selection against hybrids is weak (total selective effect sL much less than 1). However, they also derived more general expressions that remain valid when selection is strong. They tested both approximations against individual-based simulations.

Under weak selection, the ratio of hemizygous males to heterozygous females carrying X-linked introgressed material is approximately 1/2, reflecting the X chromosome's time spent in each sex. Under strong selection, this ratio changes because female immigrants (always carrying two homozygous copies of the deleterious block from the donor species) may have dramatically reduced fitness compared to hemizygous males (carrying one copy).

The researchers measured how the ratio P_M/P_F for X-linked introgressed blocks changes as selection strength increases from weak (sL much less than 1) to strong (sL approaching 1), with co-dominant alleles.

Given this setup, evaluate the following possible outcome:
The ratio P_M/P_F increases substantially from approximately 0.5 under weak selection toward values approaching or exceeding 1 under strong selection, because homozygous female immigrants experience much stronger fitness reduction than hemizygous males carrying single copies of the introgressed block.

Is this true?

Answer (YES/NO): NO